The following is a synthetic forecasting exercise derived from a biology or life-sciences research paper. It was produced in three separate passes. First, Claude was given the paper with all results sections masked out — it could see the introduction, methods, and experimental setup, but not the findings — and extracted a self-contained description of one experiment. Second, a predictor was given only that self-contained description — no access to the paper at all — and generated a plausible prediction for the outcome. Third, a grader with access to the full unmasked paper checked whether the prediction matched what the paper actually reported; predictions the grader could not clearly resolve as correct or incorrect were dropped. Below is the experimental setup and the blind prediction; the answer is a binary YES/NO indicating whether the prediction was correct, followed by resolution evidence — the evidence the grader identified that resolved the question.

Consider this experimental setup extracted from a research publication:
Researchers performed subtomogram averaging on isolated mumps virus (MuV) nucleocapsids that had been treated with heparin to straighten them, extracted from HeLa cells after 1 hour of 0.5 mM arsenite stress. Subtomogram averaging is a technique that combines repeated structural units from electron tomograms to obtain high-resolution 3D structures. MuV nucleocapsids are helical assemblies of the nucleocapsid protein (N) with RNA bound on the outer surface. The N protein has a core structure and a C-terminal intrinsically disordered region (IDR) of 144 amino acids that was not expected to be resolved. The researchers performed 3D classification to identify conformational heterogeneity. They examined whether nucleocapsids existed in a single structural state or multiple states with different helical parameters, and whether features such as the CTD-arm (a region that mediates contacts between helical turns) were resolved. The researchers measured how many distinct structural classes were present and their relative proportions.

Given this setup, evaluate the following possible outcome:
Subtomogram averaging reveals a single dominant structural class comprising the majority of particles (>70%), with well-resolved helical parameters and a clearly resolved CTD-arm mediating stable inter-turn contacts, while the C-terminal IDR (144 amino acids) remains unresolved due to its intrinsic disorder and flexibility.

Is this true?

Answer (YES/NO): NO